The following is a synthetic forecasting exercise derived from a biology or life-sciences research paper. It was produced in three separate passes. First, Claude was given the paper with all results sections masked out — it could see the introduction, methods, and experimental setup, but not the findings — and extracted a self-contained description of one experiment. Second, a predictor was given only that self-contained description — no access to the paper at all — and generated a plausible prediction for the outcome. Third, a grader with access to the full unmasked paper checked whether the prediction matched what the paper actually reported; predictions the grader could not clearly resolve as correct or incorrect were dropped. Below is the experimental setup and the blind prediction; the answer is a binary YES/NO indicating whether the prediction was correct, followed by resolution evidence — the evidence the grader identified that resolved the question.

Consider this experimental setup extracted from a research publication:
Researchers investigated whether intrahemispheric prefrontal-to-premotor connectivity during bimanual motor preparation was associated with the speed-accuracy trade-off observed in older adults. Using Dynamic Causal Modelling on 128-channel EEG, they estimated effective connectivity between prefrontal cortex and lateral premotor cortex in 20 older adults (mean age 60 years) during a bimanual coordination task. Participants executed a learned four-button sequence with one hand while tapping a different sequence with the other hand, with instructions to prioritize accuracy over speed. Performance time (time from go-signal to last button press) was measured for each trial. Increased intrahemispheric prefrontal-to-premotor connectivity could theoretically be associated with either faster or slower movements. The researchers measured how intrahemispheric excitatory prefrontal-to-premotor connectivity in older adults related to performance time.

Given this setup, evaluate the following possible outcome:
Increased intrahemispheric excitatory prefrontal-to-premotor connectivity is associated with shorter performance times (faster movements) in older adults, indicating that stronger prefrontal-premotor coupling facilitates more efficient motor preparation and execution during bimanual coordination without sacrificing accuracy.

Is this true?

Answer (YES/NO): NO